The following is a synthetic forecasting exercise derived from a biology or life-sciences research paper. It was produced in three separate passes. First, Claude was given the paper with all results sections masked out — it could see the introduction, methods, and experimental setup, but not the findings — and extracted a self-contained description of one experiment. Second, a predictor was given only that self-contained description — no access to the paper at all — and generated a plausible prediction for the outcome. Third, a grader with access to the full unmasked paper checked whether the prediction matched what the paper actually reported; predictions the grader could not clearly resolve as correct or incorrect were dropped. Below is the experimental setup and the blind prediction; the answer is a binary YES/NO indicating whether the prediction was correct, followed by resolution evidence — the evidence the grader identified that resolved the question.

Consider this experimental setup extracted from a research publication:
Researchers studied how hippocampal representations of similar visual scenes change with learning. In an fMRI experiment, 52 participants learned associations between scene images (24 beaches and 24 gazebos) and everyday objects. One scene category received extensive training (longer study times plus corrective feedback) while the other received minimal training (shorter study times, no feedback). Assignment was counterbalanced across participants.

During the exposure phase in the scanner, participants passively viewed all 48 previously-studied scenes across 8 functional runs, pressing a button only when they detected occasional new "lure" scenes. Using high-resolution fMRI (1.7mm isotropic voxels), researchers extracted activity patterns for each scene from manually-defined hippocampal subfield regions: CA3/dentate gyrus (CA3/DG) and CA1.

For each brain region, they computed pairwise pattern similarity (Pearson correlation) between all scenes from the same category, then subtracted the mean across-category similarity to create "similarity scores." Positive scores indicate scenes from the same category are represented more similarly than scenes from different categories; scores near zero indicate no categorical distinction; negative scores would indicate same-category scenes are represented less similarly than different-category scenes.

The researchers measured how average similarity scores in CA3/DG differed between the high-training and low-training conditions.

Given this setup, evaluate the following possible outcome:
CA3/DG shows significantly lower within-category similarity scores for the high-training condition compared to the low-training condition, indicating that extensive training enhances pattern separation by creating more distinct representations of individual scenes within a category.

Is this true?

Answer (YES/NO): NO